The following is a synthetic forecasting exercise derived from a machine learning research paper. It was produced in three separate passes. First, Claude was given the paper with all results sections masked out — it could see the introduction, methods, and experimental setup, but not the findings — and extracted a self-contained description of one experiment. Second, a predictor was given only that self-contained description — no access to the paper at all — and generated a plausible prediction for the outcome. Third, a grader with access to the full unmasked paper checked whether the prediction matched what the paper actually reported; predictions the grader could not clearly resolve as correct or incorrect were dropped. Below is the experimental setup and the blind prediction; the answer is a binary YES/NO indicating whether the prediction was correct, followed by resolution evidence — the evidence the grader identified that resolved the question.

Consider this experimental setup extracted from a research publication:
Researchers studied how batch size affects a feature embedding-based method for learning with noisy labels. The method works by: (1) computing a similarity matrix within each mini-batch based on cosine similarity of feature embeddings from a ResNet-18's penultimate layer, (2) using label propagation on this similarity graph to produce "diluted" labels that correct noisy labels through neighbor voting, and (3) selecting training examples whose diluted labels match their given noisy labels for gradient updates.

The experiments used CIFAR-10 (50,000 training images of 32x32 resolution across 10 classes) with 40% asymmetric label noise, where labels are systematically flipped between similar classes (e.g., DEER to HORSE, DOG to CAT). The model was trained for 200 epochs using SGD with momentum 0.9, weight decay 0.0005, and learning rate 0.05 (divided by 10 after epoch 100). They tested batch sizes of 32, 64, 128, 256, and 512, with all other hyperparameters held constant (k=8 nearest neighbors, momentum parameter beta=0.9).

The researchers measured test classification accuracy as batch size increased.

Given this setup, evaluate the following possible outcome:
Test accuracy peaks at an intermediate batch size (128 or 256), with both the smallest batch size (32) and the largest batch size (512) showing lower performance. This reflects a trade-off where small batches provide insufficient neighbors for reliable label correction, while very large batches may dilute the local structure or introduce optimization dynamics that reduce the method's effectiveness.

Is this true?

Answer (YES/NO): NO